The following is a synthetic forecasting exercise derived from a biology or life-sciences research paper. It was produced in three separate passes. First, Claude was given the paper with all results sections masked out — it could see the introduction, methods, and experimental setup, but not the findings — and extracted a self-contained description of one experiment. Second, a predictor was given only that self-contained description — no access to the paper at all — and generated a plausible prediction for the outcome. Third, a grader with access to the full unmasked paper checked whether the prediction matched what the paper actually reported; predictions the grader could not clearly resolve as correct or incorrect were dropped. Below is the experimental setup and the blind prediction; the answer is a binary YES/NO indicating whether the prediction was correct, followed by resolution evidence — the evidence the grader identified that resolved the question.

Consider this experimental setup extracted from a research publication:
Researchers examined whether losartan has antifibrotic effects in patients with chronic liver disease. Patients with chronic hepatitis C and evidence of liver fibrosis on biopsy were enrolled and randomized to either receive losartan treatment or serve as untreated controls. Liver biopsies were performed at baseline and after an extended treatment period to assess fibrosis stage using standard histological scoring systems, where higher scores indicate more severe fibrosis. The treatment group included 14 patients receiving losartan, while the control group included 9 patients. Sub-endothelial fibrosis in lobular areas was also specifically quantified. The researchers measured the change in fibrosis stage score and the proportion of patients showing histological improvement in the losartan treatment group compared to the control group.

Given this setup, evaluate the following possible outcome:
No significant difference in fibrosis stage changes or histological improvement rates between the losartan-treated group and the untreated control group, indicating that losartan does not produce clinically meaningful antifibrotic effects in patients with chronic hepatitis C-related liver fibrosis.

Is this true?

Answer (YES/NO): NO